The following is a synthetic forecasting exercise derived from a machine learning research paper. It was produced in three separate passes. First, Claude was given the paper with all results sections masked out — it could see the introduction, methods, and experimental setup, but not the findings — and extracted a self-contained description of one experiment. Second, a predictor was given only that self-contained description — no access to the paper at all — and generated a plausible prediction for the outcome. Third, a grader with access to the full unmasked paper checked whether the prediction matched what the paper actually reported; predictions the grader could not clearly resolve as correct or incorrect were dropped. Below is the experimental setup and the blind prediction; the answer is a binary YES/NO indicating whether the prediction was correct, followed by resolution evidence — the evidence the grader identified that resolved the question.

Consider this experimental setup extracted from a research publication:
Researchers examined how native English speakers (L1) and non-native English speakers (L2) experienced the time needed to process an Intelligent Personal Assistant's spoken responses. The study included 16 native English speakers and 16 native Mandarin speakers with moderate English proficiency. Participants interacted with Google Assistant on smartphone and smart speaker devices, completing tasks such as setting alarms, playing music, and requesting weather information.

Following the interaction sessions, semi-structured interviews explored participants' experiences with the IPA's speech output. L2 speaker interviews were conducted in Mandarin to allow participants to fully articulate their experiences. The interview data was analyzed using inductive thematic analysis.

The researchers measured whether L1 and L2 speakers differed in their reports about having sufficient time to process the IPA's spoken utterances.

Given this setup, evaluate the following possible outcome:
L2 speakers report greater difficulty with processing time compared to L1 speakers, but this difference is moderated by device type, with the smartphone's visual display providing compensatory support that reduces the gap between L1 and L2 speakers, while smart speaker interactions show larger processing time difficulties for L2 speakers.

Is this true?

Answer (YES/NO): NO